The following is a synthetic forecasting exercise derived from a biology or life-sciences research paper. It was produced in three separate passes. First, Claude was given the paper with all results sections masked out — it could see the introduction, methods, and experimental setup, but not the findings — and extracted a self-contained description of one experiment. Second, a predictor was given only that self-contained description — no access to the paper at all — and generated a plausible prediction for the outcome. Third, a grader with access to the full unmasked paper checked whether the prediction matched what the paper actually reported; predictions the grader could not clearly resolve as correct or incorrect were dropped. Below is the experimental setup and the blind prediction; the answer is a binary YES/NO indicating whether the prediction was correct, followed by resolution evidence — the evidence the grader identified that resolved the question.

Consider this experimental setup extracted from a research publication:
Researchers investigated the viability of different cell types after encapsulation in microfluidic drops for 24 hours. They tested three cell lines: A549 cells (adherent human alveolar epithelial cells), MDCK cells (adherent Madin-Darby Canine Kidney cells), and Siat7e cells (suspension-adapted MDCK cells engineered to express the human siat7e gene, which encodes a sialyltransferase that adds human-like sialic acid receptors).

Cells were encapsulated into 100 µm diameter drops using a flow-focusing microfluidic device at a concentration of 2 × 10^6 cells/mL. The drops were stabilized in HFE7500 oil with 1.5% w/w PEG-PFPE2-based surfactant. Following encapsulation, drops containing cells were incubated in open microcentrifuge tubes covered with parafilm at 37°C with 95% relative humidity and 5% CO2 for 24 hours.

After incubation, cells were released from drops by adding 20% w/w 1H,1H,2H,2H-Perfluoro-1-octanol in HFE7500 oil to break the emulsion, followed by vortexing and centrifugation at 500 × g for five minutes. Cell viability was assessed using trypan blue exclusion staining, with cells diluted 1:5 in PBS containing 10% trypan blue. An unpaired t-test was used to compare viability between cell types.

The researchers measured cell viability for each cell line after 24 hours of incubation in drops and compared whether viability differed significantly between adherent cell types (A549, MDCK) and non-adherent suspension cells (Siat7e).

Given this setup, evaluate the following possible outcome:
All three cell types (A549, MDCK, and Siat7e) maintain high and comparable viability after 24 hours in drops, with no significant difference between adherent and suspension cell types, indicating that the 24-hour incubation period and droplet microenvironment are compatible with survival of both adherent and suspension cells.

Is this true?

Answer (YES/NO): YES